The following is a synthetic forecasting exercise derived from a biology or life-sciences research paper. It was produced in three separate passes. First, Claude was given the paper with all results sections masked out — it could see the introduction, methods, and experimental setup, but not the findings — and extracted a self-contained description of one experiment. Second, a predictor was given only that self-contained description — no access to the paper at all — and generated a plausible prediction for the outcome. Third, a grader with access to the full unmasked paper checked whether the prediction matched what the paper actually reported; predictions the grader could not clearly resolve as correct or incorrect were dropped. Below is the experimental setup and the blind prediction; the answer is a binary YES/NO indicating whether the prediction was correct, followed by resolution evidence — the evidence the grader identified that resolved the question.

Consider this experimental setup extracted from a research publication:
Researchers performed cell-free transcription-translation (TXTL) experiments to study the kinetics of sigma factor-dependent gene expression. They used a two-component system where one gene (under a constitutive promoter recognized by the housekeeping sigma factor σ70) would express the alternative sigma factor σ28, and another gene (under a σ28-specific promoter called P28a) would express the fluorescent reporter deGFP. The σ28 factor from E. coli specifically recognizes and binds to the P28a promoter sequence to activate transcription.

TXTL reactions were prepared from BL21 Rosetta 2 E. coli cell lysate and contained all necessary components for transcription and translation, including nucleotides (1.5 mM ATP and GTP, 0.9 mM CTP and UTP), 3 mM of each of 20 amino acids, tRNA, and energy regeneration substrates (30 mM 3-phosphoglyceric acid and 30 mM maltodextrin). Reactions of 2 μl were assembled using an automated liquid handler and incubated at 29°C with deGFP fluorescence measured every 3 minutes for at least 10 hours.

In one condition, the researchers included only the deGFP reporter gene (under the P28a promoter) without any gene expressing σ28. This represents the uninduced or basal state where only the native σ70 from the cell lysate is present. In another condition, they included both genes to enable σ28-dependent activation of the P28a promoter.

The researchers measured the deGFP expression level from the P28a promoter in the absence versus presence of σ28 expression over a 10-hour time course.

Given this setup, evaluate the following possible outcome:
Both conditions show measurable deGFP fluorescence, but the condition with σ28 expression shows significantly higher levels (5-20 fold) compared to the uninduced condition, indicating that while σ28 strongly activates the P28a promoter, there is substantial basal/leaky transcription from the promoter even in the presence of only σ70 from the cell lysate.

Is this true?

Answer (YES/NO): NO